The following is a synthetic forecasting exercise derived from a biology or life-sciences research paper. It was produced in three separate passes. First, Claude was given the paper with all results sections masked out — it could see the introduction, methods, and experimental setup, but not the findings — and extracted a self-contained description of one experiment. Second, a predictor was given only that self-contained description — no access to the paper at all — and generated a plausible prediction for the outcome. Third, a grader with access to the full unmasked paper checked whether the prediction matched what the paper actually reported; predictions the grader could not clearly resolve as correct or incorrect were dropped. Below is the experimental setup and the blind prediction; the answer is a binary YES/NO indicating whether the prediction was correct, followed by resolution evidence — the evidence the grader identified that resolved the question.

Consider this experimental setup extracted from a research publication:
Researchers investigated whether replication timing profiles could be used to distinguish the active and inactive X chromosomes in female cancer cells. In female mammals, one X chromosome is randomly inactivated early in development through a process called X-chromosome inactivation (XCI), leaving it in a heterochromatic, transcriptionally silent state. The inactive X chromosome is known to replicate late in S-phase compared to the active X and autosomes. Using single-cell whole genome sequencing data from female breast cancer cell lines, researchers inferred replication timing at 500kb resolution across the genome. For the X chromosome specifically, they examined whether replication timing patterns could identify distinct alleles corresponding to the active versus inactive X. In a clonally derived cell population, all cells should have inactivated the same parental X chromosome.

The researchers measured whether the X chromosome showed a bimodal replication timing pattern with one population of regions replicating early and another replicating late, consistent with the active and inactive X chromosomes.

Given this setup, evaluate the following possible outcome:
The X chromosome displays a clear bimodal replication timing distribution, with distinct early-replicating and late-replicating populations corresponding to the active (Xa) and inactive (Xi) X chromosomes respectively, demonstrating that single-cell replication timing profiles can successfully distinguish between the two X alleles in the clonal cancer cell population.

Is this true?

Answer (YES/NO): NO